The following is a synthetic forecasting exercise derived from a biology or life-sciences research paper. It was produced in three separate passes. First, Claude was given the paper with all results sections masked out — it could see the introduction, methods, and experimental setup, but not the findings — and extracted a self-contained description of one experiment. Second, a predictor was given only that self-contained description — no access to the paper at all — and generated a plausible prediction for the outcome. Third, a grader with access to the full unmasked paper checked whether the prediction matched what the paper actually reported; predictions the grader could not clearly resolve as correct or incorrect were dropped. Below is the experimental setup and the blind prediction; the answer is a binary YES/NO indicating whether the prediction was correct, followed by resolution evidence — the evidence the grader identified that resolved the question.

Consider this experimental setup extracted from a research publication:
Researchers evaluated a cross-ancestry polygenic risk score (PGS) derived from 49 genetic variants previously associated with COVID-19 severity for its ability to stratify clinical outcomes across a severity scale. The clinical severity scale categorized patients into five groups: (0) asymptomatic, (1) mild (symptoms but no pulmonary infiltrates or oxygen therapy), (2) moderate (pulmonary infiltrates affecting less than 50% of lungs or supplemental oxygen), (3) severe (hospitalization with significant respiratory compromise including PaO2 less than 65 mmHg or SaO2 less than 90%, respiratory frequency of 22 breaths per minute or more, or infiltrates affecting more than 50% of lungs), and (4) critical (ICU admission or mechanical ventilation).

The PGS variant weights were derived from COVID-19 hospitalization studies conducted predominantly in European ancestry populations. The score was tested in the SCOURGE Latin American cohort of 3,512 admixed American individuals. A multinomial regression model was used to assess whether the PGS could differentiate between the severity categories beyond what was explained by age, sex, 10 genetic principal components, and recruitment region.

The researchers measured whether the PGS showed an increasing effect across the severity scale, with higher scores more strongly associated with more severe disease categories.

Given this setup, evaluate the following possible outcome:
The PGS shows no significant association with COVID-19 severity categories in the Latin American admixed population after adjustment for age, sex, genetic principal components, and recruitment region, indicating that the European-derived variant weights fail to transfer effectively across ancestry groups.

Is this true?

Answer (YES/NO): NO